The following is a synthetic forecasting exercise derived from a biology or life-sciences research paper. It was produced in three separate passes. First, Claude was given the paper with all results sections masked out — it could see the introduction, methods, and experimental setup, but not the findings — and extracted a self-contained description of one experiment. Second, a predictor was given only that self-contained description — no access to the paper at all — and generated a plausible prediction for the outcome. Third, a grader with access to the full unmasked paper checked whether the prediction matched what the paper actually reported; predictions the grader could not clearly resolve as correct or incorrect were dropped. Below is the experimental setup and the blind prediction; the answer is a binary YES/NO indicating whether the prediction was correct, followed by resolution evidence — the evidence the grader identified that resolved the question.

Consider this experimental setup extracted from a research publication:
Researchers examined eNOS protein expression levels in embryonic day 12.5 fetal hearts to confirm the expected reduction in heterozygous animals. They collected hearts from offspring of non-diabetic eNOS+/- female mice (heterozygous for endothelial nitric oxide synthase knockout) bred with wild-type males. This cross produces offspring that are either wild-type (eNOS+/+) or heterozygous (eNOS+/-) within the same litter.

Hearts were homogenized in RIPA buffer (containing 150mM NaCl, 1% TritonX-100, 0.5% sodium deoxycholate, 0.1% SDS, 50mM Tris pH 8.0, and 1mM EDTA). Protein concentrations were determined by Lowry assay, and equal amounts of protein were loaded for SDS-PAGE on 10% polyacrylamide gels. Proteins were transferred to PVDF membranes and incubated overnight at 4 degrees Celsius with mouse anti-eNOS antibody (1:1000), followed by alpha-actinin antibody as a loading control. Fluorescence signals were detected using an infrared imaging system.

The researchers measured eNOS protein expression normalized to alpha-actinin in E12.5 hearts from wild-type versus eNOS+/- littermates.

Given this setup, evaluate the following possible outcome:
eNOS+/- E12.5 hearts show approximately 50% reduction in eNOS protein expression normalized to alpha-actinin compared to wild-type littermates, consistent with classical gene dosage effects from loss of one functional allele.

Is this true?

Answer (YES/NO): NO